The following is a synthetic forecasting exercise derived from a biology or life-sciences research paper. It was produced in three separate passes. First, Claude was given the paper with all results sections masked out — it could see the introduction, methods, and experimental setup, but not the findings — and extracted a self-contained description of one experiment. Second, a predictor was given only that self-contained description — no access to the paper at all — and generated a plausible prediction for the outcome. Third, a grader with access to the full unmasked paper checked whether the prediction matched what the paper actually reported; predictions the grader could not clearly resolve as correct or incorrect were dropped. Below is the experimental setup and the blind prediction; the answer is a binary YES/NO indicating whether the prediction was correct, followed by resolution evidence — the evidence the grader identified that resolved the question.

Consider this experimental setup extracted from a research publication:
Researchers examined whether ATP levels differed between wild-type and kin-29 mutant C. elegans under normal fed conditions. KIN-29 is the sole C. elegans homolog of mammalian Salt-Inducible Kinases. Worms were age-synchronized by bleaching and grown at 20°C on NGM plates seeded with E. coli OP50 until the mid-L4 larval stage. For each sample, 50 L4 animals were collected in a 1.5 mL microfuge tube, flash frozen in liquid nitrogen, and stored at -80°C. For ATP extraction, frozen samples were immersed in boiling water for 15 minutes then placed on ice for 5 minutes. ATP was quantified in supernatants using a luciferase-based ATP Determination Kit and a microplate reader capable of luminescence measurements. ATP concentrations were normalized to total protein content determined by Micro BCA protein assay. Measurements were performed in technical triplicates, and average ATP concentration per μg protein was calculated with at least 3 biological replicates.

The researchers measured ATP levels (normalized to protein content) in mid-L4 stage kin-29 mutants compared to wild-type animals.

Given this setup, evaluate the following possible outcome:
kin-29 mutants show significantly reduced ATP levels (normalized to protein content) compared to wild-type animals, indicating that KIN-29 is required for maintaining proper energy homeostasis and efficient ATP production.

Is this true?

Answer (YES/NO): YES